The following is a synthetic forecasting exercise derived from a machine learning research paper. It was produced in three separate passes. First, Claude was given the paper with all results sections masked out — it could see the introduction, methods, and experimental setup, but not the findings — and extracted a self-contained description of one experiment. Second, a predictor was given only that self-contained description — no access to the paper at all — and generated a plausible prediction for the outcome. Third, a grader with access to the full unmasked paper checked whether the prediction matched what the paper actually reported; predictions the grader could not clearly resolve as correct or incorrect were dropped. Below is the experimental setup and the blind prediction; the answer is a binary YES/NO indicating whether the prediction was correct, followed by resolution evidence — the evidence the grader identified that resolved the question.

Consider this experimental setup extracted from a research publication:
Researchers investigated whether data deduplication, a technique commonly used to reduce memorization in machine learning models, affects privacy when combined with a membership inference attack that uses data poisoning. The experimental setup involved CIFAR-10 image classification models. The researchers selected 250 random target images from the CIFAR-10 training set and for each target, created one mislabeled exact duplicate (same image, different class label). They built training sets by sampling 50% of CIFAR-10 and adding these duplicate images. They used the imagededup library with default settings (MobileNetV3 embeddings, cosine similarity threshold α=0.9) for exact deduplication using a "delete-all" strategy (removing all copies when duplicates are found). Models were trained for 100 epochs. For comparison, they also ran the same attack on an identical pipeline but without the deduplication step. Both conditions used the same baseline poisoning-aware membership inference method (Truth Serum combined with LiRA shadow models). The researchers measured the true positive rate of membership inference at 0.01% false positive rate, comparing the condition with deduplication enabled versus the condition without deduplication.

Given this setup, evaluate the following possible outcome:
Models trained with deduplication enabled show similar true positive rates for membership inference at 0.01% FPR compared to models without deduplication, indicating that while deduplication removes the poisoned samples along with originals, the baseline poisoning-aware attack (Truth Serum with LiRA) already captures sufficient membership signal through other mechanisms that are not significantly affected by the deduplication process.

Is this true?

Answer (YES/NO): NO